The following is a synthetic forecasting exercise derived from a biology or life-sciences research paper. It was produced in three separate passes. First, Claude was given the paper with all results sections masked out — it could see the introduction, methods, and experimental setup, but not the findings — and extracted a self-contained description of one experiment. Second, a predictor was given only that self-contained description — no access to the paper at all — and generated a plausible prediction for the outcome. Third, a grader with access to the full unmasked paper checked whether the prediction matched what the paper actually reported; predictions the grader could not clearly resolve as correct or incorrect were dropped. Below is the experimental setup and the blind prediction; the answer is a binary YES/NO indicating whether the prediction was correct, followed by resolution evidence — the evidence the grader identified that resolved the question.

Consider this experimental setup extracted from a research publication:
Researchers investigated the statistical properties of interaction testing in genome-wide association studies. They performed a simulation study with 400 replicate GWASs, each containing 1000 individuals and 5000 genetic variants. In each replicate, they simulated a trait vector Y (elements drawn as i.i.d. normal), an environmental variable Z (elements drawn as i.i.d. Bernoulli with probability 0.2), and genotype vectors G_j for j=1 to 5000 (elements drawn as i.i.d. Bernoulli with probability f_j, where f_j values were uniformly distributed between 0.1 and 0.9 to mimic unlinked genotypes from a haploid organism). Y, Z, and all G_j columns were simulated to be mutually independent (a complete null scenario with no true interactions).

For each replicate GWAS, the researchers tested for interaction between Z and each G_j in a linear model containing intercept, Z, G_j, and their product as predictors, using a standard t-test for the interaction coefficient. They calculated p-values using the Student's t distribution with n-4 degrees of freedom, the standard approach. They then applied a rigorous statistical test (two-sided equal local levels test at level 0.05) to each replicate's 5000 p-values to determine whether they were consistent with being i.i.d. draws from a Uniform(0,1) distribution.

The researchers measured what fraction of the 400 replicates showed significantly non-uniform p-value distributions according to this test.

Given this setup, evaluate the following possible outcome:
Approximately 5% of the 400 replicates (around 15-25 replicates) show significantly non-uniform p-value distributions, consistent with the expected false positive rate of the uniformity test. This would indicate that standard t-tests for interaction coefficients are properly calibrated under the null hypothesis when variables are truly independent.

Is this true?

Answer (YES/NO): NO